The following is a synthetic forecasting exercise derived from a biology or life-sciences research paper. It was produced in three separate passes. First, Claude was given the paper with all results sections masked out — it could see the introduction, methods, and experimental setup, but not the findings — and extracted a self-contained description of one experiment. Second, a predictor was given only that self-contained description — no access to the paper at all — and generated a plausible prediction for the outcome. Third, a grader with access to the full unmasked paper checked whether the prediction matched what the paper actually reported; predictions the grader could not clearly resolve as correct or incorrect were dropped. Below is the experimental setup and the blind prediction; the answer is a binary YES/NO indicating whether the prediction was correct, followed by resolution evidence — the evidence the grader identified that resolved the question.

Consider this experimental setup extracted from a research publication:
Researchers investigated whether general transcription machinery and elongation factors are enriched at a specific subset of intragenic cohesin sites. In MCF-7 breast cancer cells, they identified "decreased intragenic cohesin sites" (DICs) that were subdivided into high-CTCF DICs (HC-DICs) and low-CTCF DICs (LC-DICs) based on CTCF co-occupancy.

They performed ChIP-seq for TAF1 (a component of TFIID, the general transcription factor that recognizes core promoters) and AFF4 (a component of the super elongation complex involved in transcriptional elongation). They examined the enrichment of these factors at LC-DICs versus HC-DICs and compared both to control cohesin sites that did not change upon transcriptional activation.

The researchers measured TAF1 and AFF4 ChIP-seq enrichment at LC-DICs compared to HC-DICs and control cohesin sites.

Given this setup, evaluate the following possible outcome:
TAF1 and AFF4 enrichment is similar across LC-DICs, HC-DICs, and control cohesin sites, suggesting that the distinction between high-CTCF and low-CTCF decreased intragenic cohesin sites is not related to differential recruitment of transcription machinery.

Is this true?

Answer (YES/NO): NO